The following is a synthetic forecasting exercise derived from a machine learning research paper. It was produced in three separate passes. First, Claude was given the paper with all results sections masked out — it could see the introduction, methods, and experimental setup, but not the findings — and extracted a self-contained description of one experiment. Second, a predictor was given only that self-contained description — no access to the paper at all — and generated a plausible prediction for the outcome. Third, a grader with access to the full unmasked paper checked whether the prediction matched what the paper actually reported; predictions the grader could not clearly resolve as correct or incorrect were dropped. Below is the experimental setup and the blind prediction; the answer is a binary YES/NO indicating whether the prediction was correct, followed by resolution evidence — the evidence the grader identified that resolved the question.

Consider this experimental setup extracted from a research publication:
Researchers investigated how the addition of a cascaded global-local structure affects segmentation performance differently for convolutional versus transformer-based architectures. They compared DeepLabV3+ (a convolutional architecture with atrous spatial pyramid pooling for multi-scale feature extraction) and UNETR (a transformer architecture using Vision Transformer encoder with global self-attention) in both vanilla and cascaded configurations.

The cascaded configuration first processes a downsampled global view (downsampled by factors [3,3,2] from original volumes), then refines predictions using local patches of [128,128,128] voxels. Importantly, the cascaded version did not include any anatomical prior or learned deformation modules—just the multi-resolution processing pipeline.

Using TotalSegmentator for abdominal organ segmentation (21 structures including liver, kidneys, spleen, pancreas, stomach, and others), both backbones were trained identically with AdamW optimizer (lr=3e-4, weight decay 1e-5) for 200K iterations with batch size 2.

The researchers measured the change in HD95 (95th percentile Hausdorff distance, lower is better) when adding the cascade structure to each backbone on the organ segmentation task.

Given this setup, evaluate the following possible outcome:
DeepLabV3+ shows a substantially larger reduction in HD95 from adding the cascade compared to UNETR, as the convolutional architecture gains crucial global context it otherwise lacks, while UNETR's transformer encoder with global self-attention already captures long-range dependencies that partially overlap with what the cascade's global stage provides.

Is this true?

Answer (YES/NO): NO